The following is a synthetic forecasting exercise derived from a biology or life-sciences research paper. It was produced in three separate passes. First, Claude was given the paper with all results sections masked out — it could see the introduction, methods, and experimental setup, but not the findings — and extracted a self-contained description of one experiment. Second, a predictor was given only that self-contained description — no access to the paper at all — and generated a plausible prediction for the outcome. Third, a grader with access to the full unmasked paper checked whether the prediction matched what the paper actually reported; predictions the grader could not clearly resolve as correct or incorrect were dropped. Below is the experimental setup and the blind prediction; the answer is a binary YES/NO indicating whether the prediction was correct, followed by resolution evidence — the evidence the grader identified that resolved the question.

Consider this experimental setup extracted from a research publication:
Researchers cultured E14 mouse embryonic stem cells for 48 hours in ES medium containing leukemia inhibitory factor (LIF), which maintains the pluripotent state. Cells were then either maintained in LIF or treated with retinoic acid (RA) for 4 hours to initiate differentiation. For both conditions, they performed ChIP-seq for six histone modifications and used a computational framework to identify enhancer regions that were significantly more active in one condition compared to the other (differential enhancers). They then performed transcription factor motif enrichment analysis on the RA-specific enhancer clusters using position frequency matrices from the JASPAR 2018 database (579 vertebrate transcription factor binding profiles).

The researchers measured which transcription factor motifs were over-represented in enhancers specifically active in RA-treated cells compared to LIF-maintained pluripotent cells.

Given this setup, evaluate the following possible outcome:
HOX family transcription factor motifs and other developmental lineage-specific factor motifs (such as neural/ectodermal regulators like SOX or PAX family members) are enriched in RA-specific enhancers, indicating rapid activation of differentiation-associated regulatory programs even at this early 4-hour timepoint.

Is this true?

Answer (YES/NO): NO